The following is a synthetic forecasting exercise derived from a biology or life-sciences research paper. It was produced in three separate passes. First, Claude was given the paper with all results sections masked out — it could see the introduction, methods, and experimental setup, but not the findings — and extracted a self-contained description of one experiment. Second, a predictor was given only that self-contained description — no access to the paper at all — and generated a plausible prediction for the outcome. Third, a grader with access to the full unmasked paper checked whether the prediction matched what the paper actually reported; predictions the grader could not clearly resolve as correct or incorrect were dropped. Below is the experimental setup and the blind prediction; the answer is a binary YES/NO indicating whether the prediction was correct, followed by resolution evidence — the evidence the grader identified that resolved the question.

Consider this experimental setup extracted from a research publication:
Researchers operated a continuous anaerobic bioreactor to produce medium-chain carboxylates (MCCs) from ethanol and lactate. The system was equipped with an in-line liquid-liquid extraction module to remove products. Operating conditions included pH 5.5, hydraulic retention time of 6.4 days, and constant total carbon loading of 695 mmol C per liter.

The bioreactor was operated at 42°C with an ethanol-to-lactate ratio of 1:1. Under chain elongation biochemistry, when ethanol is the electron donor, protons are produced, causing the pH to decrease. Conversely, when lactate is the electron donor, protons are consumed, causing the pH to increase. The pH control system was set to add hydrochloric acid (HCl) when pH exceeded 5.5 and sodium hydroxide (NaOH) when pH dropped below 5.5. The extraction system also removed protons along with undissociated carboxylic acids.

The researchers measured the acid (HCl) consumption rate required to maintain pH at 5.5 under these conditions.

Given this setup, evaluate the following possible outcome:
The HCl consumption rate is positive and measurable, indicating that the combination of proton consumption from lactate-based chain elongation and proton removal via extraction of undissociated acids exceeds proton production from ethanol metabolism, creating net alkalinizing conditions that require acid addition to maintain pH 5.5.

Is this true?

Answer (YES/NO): NO